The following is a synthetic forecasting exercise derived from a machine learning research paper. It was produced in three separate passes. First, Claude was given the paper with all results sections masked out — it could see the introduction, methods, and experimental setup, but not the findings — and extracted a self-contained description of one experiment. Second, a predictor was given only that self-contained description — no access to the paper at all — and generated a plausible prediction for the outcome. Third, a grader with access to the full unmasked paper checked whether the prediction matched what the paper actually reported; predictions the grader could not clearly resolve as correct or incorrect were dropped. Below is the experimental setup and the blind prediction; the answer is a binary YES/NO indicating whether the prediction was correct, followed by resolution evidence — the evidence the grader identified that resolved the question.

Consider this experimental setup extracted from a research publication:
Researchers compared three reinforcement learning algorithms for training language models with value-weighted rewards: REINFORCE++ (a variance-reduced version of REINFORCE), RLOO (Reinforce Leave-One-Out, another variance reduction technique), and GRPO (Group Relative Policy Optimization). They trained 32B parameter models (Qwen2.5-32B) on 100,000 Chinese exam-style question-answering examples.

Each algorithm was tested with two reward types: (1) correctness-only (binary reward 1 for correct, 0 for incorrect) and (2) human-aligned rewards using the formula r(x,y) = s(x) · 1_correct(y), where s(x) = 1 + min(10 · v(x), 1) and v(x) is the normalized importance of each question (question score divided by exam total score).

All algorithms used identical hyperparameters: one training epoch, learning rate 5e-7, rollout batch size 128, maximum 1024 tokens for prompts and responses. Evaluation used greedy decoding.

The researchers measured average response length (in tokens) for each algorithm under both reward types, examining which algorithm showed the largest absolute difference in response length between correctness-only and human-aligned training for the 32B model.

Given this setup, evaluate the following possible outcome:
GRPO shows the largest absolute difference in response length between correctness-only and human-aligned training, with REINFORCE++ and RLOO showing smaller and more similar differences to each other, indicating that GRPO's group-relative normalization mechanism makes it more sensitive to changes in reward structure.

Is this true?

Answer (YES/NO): NO